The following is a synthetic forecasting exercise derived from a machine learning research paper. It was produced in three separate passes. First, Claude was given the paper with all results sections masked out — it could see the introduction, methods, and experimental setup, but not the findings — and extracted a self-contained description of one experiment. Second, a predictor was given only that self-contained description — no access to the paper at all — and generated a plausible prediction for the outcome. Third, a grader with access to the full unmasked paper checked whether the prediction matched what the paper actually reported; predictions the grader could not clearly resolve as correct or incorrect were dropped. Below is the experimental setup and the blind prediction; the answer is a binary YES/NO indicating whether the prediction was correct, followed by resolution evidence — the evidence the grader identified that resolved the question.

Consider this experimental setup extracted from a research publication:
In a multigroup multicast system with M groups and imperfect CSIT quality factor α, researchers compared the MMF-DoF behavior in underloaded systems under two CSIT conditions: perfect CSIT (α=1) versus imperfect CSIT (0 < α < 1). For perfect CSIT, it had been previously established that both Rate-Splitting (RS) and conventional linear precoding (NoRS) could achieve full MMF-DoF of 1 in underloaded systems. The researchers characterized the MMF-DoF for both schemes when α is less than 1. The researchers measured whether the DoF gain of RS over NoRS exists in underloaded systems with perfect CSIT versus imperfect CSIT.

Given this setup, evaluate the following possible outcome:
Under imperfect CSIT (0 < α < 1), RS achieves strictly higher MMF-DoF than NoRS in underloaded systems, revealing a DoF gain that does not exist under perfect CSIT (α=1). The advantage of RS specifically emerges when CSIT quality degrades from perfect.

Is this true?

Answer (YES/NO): YES